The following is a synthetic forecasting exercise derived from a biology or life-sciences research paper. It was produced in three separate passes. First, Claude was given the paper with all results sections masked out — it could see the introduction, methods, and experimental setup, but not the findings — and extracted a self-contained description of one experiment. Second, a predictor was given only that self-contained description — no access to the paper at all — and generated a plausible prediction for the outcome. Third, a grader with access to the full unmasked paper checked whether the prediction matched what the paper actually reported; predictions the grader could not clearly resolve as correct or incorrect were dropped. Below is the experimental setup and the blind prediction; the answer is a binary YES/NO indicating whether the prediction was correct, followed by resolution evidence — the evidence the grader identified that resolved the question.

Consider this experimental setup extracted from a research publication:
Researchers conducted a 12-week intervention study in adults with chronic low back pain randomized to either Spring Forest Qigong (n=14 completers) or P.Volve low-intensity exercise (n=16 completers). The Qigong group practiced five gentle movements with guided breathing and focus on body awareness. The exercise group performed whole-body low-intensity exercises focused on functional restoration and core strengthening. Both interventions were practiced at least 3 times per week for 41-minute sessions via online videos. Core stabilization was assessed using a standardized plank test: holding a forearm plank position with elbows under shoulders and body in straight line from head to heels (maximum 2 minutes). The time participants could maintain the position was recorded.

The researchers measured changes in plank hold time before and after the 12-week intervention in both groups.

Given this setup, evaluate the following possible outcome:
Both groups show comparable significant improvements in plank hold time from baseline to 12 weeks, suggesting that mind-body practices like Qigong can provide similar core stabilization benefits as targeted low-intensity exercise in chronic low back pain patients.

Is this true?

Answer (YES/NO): YES